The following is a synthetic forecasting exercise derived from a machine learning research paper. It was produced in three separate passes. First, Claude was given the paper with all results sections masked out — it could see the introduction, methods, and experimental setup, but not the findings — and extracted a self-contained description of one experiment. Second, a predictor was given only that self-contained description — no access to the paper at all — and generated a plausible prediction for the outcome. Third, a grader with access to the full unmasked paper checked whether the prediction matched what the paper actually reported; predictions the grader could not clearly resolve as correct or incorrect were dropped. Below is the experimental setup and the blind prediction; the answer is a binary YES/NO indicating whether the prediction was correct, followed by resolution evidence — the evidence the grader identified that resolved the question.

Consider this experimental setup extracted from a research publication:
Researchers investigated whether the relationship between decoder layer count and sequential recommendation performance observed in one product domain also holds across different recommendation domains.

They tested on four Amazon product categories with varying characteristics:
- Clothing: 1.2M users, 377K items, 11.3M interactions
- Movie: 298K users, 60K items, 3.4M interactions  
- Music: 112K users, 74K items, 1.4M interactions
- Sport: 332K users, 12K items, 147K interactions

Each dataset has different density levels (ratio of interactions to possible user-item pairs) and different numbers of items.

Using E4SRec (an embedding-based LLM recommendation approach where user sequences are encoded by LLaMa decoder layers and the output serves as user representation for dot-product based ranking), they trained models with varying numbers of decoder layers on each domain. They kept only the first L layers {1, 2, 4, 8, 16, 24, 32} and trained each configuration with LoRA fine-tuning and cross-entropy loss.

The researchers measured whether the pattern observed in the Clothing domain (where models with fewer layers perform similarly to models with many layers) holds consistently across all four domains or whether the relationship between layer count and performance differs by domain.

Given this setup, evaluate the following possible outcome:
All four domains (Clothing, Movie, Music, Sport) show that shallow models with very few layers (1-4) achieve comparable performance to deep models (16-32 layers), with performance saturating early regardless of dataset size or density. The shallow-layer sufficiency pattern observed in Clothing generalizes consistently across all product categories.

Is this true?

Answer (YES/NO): NO